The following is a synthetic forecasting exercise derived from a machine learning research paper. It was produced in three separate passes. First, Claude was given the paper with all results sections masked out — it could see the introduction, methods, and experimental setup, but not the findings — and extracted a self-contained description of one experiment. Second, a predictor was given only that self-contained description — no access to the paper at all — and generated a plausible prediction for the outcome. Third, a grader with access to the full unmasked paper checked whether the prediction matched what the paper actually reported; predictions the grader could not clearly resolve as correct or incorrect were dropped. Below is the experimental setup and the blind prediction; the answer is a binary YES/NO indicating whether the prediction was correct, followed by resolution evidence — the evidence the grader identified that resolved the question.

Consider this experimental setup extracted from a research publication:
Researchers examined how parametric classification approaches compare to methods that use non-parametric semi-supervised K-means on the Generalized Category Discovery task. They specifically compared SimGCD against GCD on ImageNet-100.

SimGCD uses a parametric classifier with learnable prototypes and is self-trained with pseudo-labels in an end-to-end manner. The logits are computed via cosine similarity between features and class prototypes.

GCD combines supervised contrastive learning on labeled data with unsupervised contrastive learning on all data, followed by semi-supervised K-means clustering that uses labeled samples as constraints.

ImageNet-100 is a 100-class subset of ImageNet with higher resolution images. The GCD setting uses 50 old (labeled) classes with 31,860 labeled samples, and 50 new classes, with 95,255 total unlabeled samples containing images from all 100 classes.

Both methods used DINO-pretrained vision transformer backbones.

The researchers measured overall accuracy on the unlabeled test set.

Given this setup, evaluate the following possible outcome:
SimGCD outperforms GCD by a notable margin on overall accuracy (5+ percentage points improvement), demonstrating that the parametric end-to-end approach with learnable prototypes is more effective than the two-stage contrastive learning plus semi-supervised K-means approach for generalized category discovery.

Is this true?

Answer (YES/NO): YES